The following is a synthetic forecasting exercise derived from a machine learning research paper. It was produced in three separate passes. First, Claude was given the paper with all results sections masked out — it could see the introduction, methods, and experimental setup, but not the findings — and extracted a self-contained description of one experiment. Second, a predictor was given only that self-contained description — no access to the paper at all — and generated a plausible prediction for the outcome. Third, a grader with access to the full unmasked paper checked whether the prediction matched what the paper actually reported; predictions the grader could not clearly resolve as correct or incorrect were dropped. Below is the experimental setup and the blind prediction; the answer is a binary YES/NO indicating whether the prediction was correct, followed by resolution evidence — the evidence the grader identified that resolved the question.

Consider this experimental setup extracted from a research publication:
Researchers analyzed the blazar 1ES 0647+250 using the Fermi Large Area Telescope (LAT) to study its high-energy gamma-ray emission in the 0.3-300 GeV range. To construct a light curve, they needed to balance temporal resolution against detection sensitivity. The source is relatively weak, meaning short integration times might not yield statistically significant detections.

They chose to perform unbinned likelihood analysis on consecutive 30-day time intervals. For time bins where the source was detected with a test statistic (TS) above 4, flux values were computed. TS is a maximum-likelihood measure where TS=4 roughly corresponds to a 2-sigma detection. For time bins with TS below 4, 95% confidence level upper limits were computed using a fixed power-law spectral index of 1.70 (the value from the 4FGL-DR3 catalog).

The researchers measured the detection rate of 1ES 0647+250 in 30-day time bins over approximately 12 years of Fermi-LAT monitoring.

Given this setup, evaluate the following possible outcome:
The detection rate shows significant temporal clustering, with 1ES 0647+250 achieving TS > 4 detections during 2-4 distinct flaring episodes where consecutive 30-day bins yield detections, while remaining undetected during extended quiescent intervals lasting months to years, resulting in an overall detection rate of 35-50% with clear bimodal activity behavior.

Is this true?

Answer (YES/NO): NO